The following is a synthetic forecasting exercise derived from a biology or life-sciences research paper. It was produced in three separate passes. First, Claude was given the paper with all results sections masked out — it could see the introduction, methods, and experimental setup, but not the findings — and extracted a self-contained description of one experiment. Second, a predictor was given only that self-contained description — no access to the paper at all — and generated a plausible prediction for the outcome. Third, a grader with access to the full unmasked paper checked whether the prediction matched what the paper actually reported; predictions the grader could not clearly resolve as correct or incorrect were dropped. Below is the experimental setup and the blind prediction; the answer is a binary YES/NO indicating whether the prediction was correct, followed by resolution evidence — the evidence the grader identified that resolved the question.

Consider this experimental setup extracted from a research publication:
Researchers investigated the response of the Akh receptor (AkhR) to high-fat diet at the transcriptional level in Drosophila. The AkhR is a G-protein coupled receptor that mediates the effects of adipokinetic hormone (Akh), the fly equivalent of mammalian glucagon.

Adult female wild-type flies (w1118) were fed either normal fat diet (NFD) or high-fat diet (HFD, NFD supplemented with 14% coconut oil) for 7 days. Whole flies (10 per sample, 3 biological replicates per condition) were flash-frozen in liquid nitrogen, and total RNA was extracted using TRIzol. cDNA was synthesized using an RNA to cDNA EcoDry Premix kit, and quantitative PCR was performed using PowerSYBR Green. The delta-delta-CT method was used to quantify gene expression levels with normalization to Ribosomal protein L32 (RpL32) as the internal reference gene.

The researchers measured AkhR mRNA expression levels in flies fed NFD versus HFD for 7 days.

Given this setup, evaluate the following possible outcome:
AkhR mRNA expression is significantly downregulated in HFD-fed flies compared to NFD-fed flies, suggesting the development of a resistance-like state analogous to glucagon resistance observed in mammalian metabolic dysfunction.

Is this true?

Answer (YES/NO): NO